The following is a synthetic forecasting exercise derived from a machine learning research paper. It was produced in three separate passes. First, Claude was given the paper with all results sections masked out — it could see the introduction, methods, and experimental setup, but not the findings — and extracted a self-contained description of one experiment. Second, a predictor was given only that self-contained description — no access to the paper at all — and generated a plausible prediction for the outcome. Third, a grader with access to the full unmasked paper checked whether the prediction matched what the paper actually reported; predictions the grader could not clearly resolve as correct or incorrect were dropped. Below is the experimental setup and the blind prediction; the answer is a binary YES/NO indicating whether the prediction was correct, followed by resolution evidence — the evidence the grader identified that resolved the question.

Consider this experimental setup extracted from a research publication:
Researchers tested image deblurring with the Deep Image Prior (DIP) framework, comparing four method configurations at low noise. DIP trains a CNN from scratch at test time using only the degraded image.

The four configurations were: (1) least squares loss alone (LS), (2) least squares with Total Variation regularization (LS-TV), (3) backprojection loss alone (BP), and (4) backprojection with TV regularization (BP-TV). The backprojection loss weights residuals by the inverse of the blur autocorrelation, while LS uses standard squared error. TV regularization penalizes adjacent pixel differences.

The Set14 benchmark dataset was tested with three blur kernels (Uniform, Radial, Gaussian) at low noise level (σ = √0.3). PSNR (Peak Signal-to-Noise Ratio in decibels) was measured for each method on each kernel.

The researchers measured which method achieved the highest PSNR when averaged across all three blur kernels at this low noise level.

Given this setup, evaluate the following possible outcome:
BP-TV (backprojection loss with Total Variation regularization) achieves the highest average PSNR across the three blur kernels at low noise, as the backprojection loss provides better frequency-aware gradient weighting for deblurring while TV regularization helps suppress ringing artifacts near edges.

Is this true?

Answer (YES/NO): NO